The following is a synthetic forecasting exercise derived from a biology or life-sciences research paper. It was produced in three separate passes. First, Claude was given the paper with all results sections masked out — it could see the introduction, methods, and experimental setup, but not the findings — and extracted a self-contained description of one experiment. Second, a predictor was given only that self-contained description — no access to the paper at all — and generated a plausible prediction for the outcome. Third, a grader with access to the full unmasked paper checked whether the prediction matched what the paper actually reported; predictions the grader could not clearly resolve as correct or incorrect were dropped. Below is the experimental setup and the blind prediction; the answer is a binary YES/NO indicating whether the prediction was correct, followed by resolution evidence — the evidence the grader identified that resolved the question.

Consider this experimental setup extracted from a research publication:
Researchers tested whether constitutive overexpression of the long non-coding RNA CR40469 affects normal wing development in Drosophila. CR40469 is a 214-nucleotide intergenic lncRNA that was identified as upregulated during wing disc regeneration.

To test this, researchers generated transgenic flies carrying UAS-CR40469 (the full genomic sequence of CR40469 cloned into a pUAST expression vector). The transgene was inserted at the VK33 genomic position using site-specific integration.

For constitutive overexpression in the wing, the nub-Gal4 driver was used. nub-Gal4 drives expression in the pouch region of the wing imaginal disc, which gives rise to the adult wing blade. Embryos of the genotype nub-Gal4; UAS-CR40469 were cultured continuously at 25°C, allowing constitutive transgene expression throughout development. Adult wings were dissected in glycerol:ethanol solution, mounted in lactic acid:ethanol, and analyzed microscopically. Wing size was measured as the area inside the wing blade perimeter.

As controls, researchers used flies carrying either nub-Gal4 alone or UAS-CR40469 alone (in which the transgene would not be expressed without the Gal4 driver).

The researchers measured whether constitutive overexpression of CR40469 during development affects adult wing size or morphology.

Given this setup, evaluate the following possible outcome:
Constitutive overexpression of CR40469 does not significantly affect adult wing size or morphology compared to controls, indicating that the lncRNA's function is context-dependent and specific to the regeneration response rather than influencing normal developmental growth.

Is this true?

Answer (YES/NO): YES